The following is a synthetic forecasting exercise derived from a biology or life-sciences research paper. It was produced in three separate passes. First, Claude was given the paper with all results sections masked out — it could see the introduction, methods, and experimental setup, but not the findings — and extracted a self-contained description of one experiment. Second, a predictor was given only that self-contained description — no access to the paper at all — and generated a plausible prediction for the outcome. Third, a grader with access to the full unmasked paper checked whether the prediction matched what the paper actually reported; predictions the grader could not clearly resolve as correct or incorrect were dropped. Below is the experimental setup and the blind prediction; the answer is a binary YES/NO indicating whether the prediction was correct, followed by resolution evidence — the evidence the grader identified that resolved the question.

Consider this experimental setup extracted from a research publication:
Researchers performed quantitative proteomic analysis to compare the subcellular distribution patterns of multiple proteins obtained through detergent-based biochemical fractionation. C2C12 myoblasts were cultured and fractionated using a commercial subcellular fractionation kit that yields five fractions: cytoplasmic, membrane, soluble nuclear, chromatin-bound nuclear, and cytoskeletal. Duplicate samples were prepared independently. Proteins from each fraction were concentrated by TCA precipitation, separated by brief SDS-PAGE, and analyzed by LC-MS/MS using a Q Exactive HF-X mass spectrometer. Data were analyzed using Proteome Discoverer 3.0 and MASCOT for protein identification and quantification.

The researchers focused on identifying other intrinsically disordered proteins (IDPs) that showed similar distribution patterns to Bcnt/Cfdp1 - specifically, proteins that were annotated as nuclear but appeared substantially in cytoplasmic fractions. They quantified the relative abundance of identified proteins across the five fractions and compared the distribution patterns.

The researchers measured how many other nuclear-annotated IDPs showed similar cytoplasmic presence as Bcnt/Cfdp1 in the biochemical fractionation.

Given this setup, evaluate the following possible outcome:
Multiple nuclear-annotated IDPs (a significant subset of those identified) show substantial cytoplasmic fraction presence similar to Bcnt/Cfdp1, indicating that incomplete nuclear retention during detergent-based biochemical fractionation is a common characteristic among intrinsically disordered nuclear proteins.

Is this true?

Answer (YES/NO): NO